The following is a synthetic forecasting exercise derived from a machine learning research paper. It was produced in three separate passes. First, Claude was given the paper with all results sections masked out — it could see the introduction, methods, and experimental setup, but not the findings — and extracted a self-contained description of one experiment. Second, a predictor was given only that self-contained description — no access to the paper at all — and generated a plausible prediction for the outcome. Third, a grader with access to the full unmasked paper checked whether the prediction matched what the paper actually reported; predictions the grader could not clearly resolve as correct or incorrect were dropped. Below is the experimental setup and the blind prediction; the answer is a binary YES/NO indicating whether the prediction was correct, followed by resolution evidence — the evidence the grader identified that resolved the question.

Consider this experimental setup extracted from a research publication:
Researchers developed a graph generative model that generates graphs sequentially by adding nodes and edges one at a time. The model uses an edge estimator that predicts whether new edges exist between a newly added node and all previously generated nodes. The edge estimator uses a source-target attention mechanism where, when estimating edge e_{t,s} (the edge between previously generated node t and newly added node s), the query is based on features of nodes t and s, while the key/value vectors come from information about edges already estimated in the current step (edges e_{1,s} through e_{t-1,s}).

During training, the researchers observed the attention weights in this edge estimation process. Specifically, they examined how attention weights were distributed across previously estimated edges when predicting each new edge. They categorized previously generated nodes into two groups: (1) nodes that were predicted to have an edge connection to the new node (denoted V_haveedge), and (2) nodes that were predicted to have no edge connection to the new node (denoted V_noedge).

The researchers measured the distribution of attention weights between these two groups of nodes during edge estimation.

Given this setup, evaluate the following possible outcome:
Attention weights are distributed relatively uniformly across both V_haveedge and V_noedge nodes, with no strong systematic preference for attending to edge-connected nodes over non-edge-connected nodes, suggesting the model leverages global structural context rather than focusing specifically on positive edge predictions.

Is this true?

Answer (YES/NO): NO